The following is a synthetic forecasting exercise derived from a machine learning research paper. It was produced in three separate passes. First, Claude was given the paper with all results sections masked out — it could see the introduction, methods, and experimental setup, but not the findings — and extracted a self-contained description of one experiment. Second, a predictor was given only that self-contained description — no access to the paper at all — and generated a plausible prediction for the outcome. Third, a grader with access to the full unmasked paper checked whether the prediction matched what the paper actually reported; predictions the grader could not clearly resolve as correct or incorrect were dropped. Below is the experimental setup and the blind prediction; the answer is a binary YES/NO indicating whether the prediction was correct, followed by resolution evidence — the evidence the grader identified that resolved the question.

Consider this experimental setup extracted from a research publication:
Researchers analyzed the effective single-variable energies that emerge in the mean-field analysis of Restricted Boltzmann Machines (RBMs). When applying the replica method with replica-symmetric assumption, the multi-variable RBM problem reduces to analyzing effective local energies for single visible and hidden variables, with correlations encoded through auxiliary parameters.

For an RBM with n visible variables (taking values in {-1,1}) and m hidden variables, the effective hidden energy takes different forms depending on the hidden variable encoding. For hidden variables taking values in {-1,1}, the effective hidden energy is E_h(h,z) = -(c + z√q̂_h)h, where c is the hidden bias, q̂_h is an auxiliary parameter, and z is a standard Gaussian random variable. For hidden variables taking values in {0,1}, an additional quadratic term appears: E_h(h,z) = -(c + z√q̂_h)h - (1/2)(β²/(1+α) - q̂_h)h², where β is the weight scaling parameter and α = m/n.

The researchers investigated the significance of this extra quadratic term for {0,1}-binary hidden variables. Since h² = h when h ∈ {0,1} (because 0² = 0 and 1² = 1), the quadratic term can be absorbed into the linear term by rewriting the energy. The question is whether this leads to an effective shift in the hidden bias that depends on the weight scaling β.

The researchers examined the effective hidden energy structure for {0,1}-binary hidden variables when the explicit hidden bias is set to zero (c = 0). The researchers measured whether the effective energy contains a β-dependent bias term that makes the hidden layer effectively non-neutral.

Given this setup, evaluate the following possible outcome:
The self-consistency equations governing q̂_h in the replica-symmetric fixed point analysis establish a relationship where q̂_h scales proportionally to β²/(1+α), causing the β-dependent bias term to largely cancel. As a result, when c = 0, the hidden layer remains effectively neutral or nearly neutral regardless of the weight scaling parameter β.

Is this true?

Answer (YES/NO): NO